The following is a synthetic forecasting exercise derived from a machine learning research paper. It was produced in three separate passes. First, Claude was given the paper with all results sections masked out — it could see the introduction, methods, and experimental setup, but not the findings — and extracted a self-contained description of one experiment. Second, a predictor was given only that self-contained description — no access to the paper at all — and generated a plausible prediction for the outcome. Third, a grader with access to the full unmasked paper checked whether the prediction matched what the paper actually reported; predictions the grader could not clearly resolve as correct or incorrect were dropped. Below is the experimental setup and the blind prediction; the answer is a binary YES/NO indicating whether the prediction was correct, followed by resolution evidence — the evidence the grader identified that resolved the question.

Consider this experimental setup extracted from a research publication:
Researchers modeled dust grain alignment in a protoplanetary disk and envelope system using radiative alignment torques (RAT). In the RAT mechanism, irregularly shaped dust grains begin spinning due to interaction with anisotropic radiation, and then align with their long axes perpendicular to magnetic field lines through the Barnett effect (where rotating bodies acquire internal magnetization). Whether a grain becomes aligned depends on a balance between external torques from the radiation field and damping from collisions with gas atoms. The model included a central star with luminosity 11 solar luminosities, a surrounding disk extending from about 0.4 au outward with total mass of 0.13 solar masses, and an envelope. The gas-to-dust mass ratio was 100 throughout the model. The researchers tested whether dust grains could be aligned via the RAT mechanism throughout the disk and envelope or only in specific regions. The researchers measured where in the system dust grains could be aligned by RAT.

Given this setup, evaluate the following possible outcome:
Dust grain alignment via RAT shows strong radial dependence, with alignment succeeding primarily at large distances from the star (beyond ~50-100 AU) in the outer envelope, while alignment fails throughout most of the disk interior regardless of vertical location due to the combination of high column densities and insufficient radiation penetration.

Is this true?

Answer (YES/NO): YES